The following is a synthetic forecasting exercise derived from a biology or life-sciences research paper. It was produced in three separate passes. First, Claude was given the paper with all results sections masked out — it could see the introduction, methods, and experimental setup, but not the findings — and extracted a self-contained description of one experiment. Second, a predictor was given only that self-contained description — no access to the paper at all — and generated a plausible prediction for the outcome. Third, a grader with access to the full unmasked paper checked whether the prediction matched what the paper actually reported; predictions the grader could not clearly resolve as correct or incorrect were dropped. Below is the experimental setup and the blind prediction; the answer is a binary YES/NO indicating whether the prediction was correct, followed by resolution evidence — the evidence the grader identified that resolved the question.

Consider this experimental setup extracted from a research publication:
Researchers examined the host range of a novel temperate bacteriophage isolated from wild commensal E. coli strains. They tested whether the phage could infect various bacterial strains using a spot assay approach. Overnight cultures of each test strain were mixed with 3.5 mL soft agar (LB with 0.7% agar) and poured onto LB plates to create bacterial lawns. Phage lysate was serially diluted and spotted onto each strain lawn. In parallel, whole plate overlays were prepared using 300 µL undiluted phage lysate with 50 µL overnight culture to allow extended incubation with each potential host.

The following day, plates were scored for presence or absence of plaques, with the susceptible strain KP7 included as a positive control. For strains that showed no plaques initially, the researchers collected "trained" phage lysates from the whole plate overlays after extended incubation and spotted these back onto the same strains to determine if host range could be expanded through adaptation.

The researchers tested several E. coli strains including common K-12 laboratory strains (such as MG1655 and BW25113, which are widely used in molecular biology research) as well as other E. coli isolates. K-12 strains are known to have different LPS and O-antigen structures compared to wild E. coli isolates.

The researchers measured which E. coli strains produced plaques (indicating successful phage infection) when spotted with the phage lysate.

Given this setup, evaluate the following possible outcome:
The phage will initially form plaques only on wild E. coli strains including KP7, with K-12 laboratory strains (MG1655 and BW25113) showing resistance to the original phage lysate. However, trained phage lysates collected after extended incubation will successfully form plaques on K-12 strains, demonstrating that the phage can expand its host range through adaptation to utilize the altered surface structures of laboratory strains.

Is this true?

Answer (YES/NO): NO